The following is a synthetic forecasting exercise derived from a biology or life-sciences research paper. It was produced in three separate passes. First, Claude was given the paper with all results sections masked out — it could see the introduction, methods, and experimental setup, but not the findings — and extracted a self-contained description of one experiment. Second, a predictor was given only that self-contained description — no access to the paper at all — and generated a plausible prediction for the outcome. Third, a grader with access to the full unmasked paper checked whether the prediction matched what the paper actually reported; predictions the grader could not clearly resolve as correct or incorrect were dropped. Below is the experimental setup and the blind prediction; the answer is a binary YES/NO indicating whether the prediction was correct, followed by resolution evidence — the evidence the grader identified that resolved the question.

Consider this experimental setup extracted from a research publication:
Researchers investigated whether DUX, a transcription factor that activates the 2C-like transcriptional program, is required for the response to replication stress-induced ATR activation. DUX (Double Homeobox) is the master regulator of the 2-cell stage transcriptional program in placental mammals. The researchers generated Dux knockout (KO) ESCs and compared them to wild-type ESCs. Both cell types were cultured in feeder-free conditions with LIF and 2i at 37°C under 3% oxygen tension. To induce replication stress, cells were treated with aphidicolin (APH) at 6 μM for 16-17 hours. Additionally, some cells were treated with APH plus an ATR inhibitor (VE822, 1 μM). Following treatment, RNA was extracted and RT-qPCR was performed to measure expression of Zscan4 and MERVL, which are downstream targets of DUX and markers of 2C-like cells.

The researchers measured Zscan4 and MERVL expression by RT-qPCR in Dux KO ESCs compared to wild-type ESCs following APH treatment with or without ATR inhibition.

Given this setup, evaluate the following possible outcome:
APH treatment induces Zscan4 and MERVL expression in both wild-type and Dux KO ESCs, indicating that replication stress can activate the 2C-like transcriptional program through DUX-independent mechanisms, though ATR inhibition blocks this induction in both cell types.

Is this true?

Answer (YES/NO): NO